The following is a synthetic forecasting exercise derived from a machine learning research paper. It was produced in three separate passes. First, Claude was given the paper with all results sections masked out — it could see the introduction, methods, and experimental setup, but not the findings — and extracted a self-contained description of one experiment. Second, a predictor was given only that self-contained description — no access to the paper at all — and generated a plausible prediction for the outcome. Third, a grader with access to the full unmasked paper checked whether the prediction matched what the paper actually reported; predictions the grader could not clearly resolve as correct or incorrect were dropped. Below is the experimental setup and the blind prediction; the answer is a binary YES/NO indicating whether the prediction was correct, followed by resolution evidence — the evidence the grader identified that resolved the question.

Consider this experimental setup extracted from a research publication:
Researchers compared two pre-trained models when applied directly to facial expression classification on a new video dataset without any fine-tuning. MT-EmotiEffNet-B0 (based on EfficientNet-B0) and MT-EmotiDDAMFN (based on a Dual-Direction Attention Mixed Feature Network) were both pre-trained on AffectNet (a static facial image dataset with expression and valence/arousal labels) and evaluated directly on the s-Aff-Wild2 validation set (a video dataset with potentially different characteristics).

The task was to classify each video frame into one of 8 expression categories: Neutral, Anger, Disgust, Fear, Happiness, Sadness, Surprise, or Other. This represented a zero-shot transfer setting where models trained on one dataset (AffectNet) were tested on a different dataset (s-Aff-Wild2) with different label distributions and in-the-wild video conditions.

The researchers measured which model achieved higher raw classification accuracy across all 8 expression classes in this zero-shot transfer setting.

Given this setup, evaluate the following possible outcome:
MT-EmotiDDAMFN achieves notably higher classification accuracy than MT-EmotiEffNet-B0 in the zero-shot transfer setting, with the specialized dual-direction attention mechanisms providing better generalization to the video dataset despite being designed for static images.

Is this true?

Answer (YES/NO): YES